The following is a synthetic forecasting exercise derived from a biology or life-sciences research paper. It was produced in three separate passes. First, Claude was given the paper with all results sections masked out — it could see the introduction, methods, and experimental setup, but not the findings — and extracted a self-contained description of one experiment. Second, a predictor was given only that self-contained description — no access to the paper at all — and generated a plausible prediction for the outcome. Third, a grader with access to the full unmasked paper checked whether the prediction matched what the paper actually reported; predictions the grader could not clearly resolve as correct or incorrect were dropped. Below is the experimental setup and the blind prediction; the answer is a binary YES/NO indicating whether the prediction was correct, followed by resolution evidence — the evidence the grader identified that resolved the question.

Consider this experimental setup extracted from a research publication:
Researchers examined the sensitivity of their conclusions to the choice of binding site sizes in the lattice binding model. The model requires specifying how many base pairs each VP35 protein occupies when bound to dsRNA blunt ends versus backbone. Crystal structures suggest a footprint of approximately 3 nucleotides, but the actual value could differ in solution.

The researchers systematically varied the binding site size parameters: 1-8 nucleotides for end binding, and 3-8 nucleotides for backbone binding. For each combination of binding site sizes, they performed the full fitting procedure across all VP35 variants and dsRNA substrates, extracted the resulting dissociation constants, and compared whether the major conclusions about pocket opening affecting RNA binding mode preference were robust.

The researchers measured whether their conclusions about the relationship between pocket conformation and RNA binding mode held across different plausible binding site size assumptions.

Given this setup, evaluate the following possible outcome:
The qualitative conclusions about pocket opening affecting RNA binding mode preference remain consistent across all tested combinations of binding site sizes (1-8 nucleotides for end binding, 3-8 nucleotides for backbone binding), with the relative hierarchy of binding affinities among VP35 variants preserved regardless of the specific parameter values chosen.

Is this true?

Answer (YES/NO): NO